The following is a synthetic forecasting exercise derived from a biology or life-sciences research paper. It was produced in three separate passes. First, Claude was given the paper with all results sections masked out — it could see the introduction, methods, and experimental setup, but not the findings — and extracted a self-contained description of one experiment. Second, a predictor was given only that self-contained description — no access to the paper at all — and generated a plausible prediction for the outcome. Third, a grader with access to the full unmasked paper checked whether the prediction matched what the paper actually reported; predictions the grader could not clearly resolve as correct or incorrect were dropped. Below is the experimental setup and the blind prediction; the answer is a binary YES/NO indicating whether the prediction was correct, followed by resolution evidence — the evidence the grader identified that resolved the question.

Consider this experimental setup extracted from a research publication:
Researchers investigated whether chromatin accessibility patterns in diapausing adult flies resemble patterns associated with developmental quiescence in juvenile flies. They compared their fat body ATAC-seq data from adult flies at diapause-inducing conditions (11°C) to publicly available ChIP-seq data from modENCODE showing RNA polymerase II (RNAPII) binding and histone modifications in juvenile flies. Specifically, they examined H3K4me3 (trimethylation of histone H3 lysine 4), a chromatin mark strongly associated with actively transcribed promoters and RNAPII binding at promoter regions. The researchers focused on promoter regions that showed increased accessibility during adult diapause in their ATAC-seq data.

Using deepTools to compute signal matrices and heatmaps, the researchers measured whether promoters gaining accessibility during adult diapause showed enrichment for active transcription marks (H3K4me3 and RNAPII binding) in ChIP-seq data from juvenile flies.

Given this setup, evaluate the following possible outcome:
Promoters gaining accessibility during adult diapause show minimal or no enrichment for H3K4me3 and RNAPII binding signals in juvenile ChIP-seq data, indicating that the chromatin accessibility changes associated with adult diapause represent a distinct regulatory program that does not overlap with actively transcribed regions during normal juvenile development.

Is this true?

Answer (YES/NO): NO